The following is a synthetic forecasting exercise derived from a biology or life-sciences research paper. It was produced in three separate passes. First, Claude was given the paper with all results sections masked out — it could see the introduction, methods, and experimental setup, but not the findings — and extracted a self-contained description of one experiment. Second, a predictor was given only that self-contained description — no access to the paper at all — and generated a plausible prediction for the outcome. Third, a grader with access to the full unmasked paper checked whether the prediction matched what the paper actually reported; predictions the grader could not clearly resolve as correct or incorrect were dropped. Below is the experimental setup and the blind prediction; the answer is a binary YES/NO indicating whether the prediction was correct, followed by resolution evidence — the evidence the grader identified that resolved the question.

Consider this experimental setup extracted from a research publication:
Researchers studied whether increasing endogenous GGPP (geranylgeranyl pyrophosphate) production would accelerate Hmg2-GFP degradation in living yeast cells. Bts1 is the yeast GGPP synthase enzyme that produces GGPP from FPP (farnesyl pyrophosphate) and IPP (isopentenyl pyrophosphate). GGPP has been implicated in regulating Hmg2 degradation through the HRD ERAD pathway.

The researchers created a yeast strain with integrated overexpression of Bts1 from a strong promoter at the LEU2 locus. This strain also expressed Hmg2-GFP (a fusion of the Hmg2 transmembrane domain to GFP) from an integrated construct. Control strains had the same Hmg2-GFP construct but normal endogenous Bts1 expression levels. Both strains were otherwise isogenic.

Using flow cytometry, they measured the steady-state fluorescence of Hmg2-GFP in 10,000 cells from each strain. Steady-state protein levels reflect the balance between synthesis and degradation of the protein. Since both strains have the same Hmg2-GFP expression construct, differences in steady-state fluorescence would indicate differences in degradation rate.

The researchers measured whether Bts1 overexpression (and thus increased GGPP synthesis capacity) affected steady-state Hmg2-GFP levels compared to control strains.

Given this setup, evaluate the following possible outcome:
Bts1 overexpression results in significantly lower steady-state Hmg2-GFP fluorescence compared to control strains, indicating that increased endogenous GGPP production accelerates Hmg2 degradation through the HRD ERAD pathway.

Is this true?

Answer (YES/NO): YES